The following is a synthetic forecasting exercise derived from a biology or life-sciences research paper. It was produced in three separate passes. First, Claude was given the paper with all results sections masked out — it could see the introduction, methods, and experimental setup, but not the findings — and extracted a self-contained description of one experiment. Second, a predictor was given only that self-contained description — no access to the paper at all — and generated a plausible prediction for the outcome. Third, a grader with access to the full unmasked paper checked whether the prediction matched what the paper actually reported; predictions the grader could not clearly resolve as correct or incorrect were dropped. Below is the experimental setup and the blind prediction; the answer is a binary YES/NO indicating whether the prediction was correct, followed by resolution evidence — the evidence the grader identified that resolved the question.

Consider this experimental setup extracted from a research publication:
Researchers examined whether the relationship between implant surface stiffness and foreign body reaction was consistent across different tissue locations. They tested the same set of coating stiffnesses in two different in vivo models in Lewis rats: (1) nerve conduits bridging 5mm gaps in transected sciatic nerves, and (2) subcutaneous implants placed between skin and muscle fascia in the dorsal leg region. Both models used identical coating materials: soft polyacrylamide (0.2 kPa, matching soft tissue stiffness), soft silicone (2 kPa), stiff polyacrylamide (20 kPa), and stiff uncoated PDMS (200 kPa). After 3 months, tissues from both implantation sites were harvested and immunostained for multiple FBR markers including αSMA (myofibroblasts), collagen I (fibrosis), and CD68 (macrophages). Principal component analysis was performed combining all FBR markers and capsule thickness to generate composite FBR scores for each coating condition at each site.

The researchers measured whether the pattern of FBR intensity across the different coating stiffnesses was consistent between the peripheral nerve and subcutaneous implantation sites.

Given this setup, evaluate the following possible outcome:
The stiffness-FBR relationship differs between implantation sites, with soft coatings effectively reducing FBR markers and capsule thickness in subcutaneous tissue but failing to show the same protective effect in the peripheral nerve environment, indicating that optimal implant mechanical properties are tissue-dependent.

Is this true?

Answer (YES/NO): NO